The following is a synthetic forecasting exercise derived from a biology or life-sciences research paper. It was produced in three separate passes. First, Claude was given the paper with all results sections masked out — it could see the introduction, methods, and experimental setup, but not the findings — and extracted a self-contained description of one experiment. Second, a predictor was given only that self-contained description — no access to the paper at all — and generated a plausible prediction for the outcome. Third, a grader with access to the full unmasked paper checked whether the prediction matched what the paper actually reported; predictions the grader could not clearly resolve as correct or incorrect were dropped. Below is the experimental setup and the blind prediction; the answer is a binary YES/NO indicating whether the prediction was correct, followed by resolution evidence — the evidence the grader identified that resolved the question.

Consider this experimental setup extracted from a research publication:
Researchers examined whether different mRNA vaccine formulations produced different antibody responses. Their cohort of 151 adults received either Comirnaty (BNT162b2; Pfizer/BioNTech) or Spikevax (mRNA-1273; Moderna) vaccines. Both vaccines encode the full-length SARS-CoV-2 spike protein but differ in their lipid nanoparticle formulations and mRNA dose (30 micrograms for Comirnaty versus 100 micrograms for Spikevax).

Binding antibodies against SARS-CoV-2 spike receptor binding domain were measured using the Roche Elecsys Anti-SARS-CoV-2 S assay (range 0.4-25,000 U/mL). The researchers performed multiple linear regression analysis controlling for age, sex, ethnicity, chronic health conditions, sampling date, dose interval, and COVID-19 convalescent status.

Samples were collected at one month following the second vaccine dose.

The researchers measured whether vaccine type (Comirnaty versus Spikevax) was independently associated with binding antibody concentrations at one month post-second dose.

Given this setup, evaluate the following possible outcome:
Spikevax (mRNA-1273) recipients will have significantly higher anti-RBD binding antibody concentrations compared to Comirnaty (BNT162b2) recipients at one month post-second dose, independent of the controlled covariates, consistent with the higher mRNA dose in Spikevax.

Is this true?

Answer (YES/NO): NO